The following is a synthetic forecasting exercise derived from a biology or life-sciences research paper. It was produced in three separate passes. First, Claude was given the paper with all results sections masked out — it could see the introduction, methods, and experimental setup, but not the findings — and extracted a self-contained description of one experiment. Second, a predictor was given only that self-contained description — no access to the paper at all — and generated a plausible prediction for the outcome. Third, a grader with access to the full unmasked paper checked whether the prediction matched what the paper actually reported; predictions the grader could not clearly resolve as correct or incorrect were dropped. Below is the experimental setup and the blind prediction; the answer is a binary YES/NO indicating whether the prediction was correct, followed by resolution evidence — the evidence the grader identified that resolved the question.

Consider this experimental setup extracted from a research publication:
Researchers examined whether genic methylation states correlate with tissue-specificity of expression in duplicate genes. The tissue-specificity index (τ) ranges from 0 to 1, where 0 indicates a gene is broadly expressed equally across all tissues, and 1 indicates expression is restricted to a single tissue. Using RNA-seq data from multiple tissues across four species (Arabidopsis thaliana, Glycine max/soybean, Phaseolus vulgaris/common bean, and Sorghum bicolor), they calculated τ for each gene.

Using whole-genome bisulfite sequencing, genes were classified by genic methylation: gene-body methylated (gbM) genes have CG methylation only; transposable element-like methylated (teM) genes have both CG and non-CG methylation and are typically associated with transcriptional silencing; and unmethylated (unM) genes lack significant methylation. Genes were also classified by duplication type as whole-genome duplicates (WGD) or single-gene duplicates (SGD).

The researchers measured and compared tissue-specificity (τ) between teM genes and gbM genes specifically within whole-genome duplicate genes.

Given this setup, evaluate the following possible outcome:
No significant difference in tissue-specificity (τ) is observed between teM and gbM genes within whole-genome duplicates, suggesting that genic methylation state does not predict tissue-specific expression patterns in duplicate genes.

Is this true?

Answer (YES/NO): NO